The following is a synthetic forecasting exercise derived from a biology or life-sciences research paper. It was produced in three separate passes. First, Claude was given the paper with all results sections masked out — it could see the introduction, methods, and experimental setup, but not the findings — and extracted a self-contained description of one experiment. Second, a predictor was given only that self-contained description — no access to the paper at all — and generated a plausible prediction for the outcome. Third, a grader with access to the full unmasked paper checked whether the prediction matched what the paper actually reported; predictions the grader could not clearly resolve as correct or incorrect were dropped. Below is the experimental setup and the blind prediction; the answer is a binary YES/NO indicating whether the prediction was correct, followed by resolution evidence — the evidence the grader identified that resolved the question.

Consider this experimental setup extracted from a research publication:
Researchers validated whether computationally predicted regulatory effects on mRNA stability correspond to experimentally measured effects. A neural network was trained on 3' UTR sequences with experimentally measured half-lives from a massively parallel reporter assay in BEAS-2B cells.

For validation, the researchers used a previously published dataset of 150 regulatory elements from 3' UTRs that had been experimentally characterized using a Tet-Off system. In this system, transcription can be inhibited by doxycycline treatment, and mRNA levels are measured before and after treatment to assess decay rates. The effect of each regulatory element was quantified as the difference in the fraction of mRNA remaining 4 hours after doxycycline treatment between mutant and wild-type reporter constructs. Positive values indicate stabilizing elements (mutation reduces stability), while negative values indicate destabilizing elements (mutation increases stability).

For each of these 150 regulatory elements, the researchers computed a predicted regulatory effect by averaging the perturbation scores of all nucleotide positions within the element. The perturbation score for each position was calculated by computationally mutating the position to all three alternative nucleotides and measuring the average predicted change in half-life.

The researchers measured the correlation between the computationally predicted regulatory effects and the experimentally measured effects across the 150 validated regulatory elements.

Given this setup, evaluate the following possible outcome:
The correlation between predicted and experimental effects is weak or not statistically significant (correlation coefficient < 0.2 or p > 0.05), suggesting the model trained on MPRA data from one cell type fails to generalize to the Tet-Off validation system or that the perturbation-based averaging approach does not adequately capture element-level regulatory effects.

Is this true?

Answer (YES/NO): NO